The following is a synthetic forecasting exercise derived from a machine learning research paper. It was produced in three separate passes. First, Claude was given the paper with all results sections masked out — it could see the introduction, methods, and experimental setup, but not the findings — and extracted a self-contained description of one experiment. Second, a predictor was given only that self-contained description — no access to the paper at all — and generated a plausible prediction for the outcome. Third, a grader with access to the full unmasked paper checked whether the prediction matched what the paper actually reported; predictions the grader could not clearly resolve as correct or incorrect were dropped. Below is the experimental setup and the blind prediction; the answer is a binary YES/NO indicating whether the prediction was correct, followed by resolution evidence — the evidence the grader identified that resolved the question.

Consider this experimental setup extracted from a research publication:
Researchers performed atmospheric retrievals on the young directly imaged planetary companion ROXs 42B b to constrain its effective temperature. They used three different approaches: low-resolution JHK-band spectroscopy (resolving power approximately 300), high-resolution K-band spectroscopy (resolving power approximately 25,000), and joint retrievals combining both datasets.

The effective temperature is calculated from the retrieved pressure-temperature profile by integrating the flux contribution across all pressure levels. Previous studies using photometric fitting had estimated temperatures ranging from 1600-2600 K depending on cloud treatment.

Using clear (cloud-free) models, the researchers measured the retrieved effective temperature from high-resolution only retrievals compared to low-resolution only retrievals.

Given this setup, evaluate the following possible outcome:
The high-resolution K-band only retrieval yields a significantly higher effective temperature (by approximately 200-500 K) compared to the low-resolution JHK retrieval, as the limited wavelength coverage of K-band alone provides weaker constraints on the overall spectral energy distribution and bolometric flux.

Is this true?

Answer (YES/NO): NO